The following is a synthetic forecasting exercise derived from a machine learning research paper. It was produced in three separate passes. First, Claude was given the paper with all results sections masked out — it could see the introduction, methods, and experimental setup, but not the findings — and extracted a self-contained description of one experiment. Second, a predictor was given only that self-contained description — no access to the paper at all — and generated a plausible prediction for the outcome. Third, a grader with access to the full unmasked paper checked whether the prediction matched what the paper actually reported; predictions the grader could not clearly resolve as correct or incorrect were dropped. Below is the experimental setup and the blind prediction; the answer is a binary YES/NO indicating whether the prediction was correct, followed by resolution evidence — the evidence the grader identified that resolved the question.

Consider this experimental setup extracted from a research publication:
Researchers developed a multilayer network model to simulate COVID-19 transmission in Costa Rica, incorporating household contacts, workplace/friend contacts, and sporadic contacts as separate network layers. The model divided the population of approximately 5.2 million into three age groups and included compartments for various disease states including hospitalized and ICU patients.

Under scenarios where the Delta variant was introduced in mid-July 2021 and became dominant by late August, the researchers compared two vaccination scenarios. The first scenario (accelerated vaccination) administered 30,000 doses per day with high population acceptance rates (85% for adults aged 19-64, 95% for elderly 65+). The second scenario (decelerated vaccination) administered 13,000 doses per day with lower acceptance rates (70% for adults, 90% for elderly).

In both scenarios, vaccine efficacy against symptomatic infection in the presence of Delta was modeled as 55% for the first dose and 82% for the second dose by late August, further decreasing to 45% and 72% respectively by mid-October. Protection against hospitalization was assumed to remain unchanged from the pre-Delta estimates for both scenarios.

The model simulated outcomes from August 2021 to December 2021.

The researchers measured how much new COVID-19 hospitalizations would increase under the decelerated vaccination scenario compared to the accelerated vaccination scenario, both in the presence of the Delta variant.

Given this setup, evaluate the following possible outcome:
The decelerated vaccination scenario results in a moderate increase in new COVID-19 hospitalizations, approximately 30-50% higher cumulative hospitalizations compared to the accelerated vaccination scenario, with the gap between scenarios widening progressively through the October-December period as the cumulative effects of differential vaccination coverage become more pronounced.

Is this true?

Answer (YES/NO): NO